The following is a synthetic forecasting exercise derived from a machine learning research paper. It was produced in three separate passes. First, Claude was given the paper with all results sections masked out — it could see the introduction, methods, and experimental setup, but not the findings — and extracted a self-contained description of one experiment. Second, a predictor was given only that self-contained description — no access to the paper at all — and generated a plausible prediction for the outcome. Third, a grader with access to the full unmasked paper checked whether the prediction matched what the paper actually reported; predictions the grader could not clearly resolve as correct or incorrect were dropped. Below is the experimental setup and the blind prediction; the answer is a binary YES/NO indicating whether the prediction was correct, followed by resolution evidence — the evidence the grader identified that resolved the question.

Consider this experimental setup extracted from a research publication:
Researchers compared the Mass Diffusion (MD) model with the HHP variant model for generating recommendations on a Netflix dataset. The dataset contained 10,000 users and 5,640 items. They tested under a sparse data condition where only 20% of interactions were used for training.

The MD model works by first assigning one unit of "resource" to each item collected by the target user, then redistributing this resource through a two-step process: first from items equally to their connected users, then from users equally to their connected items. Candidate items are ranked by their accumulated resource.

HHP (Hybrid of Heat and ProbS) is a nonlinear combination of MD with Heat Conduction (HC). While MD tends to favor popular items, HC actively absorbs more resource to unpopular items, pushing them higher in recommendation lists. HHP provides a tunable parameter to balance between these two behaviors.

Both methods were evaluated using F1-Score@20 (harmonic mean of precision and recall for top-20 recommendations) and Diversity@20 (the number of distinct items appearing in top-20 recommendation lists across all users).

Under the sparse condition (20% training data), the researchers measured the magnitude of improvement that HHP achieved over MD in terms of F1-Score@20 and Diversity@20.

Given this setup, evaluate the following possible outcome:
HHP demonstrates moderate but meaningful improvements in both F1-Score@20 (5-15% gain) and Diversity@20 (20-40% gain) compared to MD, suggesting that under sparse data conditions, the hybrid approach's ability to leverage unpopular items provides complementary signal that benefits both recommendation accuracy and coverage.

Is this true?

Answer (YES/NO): NO